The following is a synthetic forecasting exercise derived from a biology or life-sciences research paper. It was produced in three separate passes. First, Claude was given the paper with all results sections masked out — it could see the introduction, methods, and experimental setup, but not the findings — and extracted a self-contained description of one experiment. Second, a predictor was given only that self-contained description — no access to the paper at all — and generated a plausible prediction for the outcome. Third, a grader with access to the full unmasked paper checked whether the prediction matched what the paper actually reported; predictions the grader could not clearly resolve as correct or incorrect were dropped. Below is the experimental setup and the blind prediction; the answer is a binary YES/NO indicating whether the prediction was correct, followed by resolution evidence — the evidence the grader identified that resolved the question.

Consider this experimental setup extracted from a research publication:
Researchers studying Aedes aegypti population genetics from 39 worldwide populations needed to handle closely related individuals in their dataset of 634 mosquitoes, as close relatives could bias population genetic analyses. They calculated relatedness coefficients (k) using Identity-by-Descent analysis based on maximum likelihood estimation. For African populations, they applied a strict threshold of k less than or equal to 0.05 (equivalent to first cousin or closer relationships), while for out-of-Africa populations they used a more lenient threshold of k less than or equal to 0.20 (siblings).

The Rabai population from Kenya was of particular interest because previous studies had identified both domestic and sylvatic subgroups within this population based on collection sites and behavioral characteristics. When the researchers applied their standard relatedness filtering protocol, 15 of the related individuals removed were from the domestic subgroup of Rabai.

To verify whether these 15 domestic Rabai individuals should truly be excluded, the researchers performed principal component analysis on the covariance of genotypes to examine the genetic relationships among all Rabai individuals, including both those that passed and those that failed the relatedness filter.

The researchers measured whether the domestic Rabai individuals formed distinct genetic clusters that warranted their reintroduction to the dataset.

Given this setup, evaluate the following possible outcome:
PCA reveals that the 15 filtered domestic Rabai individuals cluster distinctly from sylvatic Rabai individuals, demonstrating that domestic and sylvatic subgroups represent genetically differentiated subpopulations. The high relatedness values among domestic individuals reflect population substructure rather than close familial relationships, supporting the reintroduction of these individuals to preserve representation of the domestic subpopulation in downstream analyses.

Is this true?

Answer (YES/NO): NO